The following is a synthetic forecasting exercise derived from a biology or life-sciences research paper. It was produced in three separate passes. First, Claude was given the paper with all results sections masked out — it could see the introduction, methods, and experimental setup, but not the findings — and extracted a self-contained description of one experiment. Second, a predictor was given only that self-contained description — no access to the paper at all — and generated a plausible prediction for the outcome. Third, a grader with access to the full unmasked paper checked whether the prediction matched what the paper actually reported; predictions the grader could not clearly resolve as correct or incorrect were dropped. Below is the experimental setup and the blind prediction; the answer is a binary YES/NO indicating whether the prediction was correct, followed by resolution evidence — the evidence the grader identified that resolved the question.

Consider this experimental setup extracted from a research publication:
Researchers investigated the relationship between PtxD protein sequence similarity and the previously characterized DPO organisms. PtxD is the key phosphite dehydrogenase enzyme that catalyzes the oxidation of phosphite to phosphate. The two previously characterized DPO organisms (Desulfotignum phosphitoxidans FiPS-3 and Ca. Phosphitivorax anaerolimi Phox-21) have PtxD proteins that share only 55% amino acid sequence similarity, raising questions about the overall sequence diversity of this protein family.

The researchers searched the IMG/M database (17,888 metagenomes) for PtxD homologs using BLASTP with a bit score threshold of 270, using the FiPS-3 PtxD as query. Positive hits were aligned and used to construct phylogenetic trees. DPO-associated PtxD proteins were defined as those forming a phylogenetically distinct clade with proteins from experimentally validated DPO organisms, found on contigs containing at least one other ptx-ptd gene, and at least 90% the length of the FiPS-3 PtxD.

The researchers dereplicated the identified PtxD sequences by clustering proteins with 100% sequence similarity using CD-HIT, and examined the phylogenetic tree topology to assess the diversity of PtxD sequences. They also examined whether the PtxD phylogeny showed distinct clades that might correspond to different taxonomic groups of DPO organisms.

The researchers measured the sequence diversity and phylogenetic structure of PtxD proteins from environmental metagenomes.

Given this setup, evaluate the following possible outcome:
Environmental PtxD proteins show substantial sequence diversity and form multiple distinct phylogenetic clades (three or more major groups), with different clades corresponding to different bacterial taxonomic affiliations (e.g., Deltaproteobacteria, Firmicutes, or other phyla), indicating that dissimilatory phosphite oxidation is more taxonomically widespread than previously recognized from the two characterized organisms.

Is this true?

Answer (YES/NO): NO